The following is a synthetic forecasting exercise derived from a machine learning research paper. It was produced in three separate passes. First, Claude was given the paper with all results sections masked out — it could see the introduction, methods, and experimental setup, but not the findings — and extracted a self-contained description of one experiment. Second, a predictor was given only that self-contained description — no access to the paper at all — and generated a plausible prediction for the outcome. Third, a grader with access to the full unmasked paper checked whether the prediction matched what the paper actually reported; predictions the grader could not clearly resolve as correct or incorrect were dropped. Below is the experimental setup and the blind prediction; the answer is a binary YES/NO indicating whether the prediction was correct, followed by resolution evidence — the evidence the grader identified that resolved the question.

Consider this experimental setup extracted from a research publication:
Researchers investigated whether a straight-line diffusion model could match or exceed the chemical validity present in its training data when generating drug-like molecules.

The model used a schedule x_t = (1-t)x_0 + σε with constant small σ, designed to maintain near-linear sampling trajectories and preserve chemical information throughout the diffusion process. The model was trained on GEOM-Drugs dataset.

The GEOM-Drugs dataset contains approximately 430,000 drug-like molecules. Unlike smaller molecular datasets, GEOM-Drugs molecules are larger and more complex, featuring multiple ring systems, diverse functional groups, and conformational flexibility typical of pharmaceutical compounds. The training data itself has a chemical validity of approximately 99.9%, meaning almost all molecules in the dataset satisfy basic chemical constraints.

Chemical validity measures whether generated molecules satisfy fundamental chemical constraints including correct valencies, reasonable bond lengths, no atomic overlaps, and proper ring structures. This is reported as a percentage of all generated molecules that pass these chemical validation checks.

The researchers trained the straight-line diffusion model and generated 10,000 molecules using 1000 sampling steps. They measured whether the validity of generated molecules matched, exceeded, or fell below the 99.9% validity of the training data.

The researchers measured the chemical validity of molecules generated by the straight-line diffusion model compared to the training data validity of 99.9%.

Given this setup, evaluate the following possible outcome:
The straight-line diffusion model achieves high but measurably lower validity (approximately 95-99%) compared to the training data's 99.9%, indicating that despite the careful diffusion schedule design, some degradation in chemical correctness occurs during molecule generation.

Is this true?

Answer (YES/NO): NO